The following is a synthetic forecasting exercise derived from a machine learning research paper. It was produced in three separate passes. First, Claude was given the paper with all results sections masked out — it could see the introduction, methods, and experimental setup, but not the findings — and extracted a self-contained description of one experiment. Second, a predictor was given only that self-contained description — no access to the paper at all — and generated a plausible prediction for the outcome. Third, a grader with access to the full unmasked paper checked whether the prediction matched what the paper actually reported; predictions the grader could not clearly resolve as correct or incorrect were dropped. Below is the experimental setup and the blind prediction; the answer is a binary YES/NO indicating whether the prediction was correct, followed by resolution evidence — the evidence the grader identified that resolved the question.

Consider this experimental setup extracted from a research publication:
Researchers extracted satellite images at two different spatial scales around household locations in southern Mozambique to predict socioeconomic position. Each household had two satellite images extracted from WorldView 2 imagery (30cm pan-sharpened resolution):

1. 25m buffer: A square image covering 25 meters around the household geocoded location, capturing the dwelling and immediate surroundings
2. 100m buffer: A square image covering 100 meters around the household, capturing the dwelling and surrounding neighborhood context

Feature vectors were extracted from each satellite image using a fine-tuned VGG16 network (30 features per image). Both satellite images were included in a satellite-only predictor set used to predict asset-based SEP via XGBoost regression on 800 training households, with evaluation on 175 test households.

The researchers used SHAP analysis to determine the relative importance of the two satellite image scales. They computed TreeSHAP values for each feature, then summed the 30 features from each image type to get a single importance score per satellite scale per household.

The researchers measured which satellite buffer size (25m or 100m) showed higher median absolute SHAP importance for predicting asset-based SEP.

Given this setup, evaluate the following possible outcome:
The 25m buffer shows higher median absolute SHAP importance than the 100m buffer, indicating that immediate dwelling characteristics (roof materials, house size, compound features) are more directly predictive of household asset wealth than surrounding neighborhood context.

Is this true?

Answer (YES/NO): YES